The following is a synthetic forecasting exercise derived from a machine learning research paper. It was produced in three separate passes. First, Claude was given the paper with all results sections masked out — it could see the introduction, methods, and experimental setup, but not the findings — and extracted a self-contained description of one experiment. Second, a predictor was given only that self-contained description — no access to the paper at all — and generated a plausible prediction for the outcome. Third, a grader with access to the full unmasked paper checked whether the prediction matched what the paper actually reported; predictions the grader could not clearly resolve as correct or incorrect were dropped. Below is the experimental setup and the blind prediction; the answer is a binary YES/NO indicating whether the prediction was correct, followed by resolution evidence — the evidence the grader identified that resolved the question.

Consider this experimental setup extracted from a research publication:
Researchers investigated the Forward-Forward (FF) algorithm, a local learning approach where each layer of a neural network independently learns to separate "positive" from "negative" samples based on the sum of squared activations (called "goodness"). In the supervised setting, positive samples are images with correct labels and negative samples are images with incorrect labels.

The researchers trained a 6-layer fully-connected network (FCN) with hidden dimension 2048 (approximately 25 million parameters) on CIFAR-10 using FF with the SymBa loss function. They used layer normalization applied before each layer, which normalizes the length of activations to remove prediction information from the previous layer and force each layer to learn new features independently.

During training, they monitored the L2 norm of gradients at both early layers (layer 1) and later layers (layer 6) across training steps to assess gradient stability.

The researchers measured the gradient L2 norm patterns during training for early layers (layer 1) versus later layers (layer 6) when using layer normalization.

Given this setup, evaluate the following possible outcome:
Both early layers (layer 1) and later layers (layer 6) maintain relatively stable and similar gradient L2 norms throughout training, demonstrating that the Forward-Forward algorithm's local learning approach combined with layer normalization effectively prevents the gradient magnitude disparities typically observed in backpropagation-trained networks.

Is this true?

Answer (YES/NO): NO